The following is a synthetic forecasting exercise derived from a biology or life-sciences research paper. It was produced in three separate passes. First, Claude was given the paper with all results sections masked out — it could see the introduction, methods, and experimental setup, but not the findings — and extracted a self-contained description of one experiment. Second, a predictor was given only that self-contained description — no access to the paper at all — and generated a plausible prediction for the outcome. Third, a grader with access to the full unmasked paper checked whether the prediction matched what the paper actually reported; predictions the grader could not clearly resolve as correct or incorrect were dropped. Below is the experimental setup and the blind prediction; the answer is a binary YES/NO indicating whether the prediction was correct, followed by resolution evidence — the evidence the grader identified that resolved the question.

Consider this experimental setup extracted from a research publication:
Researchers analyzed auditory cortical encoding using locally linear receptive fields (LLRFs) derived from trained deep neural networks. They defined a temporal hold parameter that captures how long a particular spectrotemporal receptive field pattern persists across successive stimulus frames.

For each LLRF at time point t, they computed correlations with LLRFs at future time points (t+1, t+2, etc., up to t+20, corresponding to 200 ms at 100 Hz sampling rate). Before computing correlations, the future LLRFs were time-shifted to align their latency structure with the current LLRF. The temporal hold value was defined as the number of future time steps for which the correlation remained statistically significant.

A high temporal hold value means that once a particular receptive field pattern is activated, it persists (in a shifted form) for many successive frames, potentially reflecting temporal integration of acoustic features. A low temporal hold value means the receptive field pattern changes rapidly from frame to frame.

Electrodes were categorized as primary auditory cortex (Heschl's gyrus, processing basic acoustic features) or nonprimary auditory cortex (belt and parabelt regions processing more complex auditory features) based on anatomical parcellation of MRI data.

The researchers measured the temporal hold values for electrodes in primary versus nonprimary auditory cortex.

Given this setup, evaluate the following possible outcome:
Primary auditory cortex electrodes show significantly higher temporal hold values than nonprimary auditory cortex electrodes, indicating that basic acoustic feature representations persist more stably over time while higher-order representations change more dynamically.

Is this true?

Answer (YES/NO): NO